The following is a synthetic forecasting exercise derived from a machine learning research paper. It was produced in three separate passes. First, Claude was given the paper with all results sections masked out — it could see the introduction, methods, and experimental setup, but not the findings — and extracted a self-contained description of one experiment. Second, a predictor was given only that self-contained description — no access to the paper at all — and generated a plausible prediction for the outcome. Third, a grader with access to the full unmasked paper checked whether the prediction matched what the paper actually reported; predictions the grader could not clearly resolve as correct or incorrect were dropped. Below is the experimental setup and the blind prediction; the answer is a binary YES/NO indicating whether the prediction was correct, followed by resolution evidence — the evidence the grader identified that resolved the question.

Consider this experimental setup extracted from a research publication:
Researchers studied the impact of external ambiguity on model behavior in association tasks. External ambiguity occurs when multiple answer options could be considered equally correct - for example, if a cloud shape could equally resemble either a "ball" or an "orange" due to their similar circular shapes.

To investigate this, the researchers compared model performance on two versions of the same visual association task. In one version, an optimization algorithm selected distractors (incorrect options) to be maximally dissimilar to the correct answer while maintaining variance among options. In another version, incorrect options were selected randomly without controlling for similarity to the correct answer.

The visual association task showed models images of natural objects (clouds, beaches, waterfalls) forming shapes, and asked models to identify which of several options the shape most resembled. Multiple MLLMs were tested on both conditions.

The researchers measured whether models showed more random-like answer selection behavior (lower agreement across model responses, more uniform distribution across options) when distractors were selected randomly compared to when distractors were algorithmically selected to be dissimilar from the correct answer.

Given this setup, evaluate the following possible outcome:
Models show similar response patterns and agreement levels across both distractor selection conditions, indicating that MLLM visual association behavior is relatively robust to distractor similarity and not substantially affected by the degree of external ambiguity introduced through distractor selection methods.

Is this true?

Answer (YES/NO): NO